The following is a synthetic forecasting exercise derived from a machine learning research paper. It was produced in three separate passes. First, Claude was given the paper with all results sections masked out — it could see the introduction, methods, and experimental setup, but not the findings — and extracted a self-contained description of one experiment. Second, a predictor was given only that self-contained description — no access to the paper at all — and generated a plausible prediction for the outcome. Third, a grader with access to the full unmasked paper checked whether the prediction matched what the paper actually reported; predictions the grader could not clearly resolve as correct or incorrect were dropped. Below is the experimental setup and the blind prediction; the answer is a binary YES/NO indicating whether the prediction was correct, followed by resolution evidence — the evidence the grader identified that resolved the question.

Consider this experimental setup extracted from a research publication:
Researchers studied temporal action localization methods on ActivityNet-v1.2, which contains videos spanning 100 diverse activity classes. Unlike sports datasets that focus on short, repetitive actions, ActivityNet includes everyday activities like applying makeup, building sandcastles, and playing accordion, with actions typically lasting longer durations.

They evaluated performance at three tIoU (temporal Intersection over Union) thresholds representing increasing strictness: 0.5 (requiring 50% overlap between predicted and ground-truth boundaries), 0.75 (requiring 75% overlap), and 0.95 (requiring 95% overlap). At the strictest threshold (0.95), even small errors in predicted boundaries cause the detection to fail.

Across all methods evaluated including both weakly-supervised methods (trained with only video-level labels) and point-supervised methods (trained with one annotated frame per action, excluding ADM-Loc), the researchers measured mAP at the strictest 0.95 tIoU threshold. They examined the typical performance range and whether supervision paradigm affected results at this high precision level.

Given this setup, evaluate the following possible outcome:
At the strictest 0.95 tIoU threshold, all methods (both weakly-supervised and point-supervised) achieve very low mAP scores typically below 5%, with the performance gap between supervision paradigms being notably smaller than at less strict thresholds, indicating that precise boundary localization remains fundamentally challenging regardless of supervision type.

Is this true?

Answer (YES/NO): NO